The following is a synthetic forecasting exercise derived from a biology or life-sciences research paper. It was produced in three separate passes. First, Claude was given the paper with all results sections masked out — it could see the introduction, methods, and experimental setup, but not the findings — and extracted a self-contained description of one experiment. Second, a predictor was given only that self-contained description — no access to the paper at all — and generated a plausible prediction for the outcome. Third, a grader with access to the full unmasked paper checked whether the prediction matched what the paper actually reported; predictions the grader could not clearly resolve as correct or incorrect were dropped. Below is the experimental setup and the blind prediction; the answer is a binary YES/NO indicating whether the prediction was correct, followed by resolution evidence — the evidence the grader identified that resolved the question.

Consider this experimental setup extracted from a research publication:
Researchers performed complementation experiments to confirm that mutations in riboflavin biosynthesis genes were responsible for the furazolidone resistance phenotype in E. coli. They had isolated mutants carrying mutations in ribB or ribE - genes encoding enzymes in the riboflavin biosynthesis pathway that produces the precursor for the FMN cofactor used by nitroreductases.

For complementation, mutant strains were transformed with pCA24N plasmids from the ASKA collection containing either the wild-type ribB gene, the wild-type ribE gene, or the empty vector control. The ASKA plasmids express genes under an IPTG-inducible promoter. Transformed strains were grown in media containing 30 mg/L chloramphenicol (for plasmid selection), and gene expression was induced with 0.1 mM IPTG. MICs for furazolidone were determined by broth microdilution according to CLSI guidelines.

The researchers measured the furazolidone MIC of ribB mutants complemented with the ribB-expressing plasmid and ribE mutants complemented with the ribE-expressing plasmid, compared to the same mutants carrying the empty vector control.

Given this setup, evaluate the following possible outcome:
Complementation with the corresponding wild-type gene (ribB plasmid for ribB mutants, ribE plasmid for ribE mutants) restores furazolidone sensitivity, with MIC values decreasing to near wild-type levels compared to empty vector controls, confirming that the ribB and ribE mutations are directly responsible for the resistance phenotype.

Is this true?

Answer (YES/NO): YES